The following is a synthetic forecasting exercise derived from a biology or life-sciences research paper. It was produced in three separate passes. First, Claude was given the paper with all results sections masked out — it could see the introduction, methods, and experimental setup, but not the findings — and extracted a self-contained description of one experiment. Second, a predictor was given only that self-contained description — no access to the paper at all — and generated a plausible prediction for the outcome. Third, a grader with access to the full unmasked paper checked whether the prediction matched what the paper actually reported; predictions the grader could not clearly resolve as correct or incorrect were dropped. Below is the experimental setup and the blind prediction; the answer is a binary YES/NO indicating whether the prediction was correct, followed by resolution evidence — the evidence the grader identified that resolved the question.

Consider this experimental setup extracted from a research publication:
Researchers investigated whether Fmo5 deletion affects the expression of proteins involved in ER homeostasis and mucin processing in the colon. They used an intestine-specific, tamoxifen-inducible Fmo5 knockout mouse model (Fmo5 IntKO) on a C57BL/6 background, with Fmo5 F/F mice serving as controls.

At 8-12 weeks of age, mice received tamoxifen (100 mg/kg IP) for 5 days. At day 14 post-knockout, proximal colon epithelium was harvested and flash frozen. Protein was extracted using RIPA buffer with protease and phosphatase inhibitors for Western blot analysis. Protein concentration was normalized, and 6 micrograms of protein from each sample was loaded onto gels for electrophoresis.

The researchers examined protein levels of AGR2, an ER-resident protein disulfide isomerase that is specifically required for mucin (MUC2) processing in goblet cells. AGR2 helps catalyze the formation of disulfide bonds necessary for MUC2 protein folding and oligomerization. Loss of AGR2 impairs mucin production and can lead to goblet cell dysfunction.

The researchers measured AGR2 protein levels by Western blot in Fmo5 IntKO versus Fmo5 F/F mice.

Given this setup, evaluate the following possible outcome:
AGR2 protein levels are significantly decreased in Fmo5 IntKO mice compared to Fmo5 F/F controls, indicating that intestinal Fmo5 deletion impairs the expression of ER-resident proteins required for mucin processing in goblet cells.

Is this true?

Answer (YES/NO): NO